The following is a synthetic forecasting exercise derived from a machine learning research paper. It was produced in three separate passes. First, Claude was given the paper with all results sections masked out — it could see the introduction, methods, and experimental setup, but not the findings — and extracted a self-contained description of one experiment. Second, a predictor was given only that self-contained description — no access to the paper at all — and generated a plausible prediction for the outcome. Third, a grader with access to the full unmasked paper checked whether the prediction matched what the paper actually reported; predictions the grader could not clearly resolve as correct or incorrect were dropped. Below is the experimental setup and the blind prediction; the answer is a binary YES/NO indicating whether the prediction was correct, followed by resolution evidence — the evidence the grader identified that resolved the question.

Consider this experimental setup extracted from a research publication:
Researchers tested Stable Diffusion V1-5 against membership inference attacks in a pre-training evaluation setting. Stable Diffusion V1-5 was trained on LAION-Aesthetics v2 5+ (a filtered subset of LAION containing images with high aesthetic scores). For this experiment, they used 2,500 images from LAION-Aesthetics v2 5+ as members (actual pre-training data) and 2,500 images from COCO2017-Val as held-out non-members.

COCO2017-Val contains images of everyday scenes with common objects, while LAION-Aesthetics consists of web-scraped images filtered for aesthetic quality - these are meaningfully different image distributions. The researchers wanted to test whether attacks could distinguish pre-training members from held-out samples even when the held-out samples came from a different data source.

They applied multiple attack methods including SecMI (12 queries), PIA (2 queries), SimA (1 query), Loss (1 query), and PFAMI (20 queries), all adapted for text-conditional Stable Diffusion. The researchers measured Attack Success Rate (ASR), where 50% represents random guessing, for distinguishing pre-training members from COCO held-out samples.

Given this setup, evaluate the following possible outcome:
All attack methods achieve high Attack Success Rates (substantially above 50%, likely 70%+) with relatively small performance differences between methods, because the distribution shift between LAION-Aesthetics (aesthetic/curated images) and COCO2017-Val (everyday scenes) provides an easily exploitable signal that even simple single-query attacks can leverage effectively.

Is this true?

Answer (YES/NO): NO